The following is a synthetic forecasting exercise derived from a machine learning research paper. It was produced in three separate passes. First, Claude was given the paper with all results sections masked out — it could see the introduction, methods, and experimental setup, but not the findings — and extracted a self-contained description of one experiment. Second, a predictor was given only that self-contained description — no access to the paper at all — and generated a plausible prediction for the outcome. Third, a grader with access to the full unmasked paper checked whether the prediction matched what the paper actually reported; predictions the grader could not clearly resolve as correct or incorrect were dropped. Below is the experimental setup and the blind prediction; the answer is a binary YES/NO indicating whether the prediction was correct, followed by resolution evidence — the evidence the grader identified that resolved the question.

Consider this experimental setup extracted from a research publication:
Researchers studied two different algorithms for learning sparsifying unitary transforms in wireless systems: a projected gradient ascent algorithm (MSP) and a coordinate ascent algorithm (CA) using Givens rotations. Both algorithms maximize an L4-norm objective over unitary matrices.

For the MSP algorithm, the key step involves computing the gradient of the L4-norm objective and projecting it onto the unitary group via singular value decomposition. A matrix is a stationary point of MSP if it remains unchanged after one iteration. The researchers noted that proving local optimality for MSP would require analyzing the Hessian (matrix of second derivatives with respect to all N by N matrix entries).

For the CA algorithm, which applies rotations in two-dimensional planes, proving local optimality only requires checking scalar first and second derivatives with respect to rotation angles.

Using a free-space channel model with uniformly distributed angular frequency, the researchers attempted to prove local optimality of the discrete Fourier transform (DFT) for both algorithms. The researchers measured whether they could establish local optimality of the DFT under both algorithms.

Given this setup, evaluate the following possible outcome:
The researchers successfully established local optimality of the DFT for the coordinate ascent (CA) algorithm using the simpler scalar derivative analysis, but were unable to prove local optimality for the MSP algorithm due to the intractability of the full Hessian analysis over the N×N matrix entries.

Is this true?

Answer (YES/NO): YES